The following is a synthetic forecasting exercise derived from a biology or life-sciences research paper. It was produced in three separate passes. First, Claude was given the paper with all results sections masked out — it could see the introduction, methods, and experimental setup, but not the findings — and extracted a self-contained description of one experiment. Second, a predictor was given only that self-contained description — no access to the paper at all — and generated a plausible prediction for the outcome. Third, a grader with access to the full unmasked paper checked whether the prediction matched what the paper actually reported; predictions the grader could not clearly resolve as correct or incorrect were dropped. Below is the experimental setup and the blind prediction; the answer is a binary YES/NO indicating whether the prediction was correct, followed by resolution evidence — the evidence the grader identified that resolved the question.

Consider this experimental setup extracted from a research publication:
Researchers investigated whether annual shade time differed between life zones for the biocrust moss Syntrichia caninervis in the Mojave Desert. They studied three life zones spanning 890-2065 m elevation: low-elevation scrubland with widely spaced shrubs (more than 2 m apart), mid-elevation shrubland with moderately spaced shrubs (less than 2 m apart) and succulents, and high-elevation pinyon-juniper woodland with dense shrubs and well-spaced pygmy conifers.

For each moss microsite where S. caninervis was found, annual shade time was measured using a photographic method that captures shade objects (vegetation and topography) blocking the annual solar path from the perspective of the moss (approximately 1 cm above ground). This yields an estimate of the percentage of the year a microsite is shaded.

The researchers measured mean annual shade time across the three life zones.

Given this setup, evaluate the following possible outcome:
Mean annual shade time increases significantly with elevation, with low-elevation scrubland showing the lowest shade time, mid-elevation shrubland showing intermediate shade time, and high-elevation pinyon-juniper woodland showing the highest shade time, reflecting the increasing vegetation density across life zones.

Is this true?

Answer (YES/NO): YES